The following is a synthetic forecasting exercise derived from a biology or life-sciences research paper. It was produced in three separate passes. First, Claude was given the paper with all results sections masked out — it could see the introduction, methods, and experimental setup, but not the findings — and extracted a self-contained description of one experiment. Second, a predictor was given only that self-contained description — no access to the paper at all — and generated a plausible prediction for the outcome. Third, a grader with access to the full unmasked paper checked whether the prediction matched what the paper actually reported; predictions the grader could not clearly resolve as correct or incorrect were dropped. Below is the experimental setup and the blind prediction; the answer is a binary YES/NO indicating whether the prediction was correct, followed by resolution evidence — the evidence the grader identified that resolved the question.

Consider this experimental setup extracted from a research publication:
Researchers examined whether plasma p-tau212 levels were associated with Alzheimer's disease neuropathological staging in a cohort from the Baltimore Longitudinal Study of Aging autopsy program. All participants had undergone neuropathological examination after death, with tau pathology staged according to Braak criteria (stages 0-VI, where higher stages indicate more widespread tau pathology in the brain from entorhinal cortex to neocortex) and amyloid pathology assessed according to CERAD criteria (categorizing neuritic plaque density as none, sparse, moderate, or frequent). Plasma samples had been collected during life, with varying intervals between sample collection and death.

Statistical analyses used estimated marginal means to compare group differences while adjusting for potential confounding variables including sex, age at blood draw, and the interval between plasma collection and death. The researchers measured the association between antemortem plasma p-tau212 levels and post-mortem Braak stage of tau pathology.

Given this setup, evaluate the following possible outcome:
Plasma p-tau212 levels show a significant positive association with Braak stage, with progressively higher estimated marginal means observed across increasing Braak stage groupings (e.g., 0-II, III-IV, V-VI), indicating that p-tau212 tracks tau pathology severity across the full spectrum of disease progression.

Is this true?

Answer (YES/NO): NO